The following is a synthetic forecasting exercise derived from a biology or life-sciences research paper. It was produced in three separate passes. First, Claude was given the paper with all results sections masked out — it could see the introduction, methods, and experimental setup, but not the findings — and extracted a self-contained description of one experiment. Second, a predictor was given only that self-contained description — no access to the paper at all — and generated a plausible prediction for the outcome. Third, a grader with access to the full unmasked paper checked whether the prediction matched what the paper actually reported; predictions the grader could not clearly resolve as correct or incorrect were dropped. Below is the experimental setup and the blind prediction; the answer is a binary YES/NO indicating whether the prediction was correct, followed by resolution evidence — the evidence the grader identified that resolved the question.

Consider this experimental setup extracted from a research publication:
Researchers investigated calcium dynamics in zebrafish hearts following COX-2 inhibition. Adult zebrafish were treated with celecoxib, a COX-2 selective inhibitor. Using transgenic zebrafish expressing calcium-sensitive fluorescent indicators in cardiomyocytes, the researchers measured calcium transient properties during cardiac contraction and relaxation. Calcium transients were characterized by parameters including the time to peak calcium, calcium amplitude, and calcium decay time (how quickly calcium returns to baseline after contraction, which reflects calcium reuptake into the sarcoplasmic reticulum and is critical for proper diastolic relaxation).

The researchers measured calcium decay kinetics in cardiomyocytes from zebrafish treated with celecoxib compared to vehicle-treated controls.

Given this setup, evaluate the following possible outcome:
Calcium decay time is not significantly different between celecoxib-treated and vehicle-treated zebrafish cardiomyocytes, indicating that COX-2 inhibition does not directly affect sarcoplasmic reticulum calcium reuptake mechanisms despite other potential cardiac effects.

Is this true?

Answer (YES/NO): YES